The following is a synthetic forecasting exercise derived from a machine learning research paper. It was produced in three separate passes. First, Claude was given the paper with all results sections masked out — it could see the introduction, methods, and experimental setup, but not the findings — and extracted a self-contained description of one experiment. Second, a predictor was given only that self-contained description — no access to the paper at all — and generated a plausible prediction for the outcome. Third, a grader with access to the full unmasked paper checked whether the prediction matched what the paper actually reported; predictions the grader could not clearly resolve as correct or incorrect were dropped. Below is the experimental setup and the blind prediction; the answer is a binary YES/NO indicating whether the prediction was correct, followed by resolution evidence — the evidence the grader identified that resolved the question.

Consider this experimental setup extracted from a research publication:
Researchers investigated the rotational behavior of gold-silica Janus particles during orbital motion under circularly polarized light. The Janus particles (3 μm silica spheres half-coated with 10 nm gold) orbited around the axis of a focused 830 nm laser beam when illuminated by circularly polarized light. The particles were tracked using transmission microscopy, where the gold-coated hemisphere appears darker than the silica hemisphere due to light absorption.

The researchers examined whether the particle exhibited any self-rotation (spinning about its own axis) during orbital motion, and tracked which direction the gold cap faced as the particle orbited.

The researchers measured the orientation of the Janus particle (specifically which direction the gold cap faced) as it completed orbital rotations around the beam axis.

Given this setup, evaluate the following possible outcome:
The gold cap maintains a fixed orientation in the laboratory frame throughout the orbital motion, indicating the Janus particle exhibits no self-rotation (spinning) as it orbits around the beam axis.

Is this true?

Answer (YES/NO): NO